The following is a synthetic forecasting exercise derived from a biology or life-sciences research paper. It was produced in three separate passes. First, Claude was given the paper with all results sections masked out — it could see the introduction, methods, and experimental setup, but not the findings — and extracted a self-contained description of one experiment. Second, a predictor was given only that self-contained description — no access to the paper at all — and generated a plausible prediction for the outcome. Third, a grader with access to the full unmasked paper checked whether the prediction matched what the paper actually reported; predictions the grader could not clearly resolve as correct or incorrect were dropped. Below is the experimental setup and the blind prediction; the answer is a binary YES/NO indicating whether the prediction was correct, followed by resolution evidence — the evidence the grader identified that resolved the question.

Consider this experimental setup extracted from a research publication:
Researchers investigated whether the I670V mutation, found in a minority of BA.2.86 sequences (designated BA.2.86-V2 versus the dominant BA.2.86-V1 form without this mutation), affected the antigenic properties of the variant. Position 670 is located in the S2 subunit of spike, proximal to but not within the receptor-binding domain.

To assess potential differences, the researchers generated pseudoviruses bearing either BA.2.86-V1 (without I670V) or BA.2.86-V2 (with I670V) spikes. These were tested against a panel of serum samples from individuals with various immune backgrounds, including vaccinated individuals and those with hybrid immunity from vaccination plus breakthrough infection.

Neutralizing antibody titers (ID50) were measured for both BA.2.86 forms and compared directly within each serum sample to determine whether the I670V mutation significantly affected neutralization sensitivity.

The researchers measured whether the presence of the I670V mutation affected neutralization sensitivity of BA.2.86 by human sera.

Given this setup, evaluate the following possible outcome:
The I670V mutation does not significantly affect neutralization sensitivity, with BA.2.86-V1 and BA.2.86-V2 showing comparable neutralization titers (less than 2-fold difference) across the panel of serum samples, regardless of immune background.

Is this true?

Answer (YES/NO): YES